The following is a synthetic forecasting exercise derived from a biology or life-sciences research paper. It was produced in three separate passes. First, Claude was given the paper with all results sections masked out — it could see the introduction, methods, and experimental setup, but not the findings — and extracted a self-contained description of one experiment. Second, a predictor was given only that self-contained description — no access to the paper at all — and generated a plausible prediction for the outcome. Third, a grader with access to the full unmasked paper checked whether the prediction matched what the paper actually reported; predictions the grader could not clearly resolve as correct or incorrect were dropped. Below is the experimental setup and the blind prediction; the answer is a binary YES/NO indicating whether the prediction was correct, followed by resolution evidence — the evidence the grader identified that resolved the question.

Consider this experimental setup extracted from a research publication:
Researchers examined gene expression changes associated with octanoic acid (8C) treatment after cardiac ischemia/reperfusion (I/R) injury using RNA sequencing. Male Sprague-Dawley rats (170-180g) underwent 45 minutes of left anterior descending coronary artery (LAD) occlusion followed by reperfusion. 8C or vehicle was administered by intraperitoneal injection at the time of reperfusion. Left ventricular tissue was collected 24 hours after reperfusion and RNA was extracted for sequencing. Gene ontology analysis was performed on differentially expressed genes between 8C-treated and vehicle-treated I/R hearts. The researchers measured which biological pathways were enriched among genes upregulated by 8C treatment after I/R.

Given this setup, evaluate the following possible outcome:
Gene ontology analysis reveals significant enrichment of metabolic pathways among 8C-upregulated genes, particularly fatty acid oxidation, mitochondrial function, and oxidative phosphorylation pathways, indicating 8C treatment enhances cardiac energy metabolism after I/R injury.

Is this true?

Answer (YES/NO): NO